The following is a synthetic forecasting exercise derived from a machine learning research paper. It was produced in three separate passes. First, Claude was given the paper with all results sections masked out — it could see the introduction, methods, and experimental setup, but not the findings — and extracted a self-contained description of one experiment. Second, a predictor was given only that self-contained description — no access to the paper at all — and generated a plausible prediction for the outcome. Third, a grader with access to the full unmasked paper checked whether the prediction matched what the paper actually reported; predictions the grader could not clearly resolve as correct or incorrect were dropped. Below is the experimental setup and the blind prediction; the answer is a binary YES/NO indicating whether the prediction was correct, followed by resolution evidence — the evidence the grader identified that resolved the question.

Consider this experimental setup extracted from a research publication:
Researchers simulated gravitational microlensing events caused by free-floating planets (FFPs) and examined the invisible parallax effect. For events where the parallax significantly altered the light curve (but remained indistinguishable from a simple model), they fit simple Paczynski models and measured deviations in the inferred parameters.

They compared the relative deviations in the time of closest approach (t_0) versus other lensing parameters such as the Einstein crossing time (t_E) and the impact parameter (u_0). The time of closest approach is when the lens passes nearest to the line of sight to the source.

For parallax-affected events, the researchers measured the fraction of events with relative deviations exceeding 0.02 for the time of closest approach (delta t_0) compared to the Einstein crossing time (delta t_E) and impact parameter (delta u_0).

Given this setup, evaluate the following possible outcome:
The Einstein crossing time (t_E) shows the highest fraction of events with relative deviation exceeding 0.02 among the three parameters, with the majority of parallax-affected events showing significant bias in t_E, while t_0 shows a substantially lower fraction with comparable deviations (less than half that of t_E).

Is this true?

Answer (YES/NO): YES